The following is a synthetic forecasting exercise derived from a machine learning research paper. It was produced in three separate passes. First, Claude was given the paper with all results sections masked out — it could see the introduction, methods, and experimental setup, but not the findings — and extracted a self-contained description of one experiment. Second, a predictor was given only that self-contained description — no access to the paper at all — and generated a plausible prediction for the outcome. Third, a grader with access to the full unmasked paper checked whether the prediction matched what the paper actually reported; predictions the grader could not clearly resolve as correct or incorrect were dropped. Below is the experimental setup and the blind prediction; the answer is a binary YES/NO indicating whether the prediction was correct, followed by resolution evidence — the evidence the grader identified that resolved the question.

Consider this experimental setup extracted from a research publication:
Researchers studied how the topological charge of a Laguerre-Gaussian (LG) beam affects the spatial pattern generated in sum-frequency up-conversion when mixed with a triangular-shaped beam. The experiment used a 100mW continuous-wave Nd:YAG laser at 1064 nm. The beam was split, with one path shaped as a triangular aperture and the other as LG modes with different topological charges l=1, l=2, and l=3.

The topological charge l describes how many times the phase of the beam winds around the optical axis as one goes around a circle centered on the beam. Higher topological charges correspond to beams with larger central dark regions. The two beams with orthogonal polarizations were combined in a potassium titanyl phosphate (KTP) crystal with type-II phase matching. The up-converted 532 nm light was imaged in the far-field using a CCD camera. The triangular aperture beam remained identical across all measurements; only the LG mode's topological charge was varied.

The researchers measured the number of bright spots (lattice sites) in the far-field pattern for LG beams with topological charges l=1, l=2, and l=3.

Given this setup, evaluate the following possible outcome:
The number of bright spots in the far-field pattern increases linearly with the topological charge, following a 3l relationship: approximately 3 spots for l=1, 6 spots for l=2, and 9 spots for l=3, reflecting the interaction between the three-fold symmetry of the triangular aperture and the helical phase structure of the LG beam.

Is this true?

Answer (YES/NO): NO